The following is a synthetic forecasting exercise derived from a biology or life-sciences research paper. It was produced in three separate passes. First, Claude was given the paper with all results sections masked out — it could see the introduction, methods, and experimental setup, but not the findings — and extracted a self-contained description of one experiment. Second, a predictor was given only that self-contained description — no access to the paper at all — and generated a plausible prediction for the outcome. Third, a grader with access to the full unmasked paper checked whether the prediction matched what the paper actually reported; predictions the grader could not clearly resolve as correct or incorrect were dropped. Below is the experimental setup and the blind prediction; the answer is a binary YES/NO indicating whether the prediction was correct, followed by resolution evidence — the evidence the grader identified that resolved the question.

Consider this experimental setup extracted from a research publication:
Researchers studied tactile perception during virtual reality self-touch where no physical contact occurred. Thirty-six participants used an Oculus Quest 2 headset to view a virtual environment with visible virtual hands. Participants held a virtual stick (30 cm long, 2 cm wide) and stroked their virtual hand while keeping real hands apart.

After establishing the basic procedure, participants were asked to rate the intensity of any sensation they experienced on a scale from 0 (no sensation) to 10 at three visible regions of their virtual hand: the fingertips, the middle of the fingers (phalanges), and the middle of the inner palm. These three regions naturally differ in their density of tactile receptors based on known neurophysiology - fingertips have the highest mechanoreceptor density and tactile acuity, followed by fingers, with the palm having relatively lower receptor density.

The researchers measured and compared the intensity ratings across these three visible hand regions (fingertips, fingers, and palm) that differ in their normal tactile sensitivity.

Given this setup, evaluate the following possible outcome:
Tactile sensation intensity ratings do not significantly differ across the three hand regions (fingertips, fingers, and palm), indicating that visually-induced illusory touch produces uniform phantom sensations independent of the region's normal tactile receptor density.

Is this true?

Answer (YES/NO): YES